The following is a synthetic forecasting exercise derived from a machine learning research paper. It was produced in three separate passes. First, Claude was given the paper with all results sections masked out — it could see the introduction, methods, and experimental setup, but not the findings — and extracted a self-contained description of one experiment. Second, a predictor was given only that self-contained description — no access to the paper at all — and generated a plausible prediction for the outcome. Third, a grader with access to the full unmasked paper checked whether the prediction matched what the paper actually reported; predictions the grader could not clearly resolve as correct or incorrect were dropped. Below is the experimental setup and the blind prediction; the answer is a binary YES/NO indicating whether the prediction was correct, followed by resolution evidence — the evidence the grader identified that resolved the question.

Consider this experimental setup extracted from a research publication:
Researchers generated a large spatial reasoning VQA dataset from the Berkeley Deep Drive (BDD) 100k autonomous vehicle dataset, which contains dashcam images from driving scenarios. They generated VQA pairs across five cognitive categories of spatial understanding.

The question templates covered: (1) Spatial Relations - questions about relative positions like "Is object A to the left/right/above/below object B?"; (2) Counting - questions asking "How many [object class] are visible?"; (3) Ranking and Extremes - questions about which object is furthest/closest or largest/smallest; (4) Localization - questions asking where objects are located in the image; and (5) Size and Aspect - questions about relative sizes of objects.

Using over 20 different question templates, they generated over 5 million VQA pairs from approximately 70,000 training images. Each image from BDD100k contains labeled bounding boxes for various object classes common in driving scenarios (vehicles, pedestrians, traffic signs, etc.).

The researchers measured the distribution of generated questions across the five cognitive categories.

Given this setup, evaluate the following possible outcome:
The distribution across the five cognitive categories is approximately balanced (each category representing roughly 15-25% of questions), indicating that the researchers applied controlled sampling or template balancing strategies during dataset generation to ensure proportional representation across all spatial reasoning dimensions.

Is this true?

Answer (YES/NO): NO